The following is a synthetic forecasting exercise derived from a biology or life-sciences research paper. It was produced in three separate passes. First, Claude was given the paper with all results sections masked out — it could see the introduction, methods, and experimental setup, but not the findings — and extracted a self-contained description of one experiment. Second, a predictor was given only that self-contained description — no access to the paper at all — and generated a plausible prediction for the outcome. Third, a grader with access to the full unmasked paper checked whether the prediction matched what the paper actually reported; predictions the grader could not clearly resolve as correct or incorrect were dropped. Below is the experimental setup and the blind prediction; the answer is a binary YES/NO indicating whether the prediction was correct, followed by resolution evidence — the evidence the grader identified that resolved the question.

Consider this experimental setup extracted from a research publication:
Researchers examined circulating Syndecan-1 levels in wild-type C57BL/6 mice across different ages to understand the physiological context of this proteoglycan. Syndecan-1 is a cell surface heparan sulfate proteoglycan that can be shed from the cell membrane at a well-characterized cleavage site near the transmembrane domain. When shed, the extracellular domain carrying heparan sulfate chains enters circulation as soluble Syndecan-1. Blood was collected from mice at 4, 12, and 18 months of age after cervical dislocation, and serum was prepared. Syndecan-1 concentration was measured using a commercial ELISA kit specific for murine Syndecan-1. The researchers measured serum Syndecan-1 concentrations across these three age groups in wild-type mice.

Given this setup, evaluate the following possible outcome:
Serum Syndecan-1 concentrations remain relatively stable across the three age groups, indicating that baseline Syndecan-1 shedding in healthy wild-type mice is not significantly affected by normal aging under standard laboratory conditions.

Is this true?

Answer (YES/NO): NO